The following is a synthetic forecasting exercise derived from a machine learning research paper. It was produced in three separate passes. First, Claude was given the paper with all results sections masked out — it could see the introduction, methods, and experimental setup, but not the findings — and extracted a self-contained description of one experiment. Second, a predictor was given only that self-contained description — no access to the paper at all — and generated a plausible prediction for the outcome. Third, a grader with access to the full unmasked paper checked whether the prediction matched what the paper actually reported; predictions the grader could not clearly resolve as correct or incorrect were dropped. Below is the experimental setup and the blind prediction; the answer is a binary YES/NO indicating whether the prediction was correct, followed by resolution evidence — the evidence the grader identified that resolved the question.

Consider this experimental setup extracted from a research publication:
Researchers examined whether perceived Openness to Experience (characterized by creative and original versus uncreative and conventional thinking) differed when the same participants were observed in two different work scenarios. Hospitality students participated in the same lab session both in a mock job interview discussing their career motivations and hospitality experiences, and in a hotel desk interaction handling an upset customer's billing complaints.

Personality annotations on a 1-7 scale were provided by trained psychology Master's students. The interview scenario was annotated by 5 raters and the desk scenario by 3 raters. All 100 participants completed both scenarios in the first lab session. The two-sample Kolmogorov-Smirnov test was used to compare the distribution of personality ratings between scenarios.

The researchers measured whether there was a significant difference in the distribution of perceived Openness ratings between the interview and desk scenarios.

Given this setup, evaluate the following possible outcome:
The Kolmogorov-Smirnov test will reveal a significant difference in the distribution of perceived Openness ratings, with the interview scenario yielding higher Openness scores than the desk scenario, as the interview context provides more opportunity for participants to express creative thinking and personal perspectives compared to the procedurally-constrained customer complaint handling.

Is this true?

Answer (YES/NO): YES